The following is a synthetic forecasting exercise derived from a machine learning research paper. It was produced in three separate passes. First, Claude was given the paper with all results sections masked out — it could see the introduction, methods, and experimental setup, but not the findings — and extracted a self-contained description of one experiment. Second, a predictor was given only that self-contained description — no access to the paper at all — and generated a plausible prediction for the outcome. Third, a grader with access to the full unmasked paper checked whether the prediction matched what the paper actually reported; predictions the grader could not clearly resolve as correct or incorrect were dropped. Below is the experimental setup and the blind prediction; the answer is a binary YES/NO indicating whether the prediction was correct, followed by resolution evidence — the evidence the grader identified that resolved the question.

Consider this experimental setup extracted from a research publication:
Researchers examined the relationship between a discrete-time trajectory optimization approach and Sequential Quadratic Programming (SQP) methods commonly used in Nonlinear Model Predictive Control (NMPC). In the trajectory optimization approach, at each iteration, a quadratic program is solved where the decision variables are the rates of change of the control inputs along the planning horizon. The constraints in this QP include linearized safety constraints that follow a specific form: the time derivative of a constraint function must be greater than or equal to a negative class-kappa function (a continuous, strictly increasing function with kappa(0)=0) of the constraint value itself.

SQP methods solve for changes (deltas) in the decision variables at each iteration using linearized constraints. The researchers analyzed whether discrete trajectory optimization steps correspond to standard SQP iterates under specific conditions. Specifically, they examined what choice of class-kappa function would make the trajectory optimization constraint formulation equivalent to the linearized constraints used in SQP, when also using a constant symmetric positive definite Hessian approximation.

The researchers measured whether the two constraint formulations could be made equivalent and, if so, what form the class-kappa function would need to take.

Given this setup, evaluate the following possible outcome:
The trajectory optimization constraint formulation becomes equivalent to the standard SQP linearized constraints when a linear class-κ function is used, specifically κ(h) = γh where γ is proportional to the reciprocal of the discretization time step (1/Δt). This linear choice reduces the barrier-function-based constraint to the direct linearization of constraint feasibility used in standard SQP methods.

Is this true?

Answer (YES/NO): NO